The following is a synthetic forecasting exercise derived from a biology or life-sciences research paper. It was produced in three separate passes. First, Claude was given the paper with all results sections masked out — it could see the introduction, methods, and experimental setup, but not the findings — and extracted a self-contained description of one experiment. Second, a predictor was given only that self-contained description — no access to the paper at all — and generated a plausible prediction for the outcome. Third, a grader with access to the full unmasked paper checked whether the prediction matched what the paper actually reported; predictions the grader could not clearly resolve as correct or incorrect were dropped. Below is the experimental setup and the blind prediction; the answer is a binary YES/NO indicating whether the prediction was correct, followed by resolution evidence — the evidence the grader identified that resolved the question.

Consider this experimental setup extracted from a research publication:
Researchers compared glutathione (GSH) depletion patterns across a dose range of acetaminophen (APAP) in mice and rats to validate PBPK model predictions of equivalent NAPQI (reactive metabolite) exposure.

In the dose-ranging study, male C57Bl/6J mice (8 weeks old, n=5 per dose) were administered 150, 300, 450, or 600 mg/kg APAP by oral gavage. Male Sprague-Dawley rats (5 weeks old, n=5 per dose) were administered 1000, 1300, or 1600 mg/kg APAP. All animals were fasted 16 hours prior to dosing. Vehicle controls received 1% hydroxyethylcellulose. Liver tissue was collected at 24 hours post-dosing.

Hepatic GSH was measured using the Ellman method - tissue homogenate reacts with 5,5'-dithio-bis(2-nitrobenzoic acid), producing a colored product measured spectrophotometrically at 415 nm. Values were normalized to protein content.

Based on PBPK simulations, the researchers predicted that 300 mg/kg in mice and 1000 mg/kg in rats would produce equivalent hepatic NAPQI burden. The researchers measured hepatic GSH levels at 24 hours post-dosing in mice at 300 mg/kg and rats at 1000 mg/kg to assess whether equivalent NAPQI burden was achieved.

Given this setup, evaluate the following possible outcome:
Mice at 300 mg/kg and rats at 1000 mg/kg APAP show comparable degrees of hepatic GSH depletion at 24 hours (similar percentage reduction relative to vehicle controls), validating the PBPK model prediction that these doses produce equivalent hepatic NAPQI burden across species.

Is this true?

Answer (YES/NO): NO